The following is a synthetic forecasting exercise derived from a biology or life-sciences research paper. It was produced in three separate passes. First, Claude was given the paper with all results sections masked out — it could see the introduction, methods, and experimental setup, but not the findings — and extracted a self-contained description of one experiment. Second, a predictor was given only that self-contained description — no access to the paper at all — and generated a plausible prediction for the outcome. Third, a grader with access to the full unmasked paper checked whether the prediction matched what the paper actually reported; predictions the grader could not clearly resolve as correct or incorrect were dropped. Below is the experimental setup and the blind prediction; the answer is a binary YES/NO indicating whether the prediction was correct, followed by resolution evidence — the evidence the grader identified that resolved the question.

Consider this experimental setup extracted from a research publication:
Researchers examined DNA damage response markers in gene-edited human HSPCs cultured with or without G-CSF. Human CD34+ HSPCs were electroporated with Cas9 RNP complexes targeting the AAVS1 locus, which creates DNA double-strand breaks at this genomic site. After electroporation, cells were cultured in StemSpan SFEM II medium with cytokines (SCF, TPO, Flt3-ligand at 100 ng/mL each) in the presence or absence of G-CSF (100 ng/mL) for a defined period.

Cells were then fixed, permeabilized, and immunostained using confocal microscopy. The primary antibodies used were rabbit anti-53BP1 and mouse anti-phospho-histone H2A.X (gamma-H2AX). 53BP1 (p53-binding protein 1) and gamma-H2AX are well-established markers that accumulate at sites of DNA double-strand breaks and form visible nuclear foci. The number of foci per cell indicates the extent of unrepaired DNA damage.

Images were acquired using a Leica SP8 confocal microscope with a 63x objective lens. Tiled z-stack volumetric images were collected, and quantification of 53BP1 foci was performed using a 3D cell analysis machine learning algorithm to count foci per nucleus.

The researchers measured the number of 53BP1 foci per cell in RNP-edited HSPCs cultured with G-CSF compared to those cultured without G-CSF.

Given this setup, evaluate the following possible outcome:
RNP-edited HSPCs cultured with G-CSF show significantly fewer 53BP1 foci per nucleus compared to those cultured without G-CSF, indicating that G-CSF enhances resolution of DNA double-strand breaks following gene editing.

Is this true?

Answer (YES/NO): NO